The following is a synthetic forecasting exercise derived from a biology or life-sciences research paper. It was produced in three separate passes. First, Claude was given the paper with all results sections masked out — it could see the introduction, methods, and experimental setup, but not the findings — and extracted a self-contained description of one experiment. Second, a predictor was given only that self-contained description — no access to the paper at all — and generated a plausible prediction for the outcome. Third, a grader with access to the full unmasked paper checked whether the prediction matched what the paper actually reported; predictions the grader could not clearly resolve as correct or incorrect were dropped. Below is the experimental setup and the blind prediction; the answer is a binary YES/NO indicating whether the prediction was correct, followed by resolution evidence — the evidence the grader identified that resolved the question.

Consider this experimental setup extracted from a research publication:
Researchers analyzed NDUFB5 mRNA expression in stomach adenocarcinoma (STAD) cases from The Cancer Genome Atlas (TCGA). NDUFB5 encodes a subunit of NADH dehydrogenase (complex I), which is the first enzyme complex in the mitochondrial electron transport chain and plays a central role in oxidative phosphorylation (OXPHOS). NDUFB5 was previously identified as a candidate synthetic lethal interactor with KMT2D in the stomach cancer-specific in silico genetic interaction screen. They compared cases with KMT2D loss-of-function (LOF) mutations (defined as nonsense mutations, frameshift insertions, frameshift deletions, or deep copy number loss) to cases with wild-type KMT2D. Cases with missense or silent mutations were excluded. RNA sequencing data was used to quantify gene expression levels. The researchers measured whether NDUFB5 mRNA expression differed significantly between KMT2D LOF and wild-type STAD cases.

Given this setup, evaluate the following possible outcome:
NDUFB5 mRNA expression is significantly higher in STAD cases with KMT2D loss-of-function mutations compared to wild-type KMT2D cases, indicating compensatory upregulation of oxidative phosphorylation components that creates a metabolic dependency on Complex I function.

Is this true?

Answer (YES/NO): NO